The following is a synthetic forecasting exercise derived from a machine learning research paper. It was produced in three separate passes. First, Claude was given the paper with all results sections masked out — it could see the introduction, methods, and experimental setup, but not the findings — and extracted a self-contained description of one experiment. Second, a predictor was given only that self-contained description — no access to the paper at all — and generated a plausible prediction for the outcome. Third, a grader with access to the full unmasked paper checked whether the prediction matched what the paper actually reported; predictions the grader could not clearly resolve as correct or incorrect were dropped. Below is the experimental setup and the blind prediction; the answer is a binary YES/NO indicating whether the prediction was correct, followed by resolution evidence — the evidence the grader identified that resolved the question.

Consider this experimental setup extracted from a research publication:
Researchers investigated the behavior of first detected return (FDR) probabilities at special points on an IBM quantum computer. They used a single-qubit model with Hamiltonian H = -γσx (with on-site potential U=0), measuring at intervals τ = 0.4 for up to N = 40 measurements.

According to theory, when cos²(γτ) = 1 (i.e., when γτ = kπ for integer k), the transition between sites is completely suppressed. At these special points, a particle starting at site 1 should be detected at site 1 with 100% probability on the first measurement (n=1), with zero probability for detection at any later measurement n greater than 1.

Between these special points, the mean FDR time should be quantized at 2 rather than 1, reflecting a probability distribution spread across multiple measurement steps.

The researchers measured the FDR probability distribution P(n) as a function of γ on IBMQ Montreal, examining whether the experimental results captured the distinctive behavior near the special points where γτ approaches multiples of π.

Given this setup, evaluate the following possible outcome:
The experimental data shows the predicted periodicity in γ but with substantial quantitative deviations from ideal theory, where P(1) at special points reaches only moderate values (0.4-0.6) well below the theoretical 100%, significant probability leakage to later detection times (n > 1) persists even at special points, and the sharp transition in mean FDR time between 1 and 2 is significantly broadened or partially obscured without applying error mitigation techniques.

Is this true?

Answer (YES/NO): NO